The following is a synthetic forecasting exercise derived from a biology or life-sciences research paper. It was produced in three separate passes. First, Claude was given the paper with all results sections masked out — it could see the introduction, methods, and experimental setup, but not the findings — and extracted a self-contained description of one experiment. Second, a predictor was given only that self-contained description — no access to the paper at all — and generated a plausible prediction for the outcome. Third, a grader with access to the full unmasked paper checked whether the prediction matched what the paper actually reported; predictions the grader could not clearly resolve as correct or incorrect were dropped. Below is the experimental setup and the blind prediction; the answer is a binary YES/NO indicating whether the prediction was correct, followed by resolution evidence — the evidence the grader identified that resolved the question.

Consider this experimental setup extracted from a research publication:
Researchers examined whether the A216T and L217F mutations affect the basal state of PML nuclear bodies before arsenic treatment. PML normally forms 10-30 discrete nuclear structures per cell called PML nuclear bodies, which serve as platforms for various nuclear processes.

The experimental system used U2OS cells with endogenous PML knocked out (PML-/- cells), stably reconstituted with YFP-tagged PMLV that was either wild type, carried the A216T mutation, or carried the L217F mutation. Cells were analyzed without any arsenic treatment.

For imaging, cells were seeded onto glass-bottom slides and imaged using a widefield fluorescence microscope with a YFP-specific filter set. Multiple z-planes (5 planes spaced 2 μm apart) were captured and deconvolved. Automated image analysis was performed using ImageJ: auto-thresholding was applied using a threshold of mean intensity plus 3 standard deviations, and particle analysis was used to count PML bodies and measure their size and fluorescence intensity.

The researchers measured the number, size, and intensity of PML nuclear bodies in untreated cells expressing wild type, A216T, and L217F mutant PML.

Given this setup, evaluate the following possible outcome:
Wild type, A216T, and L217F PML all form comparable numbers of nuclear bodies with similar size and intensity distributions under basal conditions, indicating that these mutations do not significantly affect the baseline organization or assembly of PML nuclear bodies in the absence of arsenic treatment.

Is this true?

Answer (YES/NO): NO